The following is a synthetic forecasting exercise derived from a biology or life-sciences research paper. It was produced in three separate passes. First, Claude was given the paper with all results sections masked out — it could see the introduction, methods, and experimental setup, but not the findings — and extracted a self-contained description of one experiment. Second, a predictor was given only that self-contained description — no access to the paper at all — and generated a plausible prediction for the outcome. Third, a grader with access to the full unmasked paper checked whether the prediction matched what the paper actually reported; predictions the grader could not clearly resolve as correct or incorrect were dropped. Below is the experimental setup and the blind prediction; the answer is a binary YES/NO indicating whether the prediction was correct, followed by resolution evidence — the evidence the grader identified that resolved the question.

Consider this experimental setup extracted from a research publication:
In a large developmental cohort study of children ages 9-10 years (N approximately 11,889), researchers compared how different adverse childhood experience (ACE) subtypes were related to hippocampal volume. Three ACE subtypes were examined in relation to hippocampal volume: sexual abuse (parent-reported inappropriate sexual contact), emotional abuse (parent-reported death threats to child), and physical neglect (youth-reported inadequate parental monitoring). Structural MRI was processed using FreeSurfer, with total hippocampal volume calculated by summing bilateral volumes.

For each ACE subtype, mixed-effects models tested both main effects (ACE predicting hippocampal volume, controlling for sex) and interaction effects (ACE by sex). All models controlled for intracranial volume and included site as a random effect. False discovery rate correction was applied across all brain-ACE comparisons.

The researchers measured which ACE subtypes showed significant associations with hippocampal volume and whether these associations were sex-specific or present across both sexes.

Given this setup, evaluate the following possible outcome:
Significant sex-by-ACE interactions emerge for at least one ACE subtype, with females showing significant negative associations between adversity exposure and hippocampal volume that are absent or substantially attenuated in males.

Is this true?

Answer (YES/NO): NO